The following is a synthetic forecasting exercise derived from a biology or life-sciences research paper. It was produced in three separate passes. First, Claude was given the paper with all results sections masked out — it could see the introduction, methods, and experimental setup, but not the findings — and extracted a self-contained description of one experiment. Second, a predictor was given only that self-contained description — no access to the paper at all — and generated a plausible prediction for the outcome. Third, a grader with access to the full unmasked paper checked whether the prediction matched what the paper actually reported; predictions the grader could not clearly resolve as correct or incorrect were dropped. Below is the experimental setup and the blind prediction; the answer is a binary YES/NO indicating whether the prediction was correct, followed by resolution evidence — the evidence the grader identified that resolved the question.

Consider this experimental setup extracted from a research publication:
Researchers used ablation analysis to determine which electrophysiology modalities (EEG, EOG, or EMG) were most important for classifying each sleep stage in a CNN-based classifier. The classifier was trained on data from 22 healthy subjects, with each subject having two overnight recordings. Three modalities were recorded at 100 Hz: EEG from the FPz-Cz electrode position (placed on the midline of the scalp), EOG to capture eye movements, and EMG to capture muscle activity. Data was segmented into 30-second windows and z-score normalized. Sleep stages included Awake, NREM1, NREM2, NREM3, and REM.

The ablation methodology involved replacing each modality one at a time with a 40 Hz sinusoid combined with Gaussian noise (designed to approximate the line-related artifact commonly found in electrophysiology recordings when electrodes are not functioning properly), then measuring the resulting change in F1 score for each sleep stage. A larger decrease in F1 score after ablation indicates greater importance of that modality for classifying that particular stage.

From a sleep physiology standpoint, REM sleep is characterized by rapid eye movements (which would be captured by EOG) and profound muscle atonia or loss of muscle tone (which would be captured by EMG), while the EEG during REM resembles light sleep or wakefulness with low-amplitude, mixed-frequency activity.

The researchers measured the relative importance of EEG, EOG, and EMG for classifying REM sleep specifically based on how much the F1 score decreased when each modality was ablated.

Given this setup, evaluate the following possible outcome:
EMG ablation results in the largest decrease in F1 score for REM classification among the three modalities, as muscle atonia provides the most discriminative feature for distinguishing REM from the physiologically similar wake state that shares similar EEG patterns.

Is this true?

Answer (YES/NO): NO